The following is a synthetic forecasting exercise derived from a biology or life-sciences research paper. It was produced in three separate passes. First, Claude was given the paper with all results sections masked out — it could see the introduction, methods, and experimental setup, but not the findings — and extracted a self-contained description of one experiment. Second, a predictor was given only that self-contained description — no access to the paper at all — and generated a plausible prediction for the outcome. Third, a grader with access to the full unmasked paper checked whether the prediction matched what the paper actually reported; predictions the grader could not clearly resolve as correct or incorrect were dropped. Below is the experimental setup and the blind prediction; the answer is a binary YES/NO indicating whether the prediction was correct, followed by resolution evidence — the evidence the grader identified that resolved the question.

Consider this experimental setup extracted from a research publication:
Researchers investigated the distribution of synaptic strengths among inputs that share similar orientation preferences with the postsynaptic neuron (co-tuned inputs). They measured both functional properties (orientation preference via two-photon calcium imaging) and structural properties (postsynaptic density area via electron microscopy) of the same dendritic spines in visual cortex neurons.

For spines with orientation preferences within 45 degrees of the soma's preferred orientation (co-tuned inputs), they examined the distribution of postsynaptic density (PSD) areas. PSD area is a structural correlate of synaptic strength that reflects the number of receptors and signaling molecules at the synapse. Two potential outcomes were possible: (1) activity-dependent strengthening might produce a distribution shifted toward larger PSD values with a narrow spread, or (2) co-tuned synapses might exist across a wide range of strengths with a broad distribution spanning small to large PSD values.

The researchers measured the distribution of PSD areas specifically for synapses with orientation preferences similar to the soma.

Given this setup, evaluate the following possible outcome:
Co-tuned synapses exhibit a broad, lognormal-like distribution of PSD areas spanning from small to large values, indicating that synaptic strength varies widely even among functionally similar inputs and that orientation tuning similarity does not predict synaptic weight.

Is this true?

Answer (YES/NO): YES